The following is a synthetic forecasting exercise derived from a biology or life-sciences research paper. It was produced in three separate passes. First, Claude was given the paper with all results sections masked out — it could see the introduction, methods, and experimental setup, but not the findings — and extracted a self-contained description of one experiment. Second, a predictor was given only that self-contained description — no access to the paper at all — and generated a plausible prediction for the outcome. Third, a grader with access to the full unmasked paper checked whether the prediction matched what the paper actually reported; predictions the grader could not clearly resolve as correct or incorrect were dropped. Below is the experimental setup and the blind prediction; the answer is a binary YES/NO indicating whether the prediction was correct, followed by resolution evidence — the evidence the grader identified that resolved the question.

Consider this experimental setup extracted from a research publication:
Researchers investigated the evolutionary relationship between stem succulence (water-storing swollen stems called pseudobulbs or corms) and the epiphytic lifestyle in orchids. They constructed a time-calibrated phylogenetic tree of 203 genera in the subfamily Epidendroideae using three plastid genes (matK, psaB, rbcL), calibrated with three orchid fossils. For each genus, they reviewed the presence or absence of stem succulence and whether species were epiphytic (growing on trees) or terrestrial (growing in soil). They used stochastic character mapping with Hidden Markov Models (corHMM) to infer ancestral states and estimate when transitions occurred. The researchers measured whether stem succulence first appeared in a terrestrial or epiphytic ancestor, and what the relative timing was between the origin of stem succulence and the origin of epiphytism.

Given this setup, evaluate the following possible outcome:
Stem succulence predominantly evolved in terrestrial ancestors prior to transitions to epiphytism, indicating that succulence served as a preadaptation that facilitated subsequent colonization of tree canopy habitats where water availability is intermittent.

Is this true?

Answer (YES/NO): YES